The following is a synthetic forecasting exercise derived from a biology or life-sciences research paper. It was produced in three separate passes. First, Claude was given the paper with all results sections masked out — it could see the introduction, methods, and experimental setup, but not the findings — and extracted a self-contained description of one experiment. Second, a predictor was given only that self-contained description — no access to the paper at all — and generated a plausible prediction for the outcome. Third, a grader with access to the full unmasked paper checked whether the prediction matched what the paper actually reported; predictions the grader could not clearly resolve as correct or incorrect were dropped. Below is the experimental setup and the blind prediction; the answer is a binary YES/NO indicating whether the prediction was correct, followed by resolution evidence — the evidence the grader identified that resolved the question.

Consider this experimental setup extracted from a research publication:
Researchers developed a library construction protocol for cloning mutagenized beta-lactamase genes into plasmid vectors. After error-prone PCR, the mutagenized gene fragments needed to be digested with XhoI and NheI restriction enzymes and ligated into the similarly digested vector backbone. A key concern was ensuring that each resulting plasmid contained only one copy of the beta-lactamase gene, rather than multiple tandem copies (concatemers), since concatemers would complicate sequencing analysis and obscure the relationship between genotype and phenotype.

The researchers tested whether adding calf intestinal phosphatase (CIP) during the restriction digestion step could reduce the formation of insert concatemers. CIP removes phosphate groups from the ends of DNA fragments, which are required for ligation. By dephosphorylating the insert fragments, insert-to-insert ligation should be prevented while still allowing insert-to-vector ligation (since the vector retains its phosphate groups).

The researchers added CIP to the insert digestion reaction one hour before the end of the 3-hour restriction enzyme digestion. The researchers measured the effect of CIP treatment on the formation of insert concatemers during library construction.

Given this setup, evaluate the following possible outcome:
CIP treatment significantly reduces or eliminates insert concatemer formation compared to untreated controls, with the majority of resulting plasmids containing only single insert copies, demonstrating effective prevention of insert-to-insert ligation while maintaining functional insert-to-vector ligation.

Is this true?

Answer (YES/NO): YES